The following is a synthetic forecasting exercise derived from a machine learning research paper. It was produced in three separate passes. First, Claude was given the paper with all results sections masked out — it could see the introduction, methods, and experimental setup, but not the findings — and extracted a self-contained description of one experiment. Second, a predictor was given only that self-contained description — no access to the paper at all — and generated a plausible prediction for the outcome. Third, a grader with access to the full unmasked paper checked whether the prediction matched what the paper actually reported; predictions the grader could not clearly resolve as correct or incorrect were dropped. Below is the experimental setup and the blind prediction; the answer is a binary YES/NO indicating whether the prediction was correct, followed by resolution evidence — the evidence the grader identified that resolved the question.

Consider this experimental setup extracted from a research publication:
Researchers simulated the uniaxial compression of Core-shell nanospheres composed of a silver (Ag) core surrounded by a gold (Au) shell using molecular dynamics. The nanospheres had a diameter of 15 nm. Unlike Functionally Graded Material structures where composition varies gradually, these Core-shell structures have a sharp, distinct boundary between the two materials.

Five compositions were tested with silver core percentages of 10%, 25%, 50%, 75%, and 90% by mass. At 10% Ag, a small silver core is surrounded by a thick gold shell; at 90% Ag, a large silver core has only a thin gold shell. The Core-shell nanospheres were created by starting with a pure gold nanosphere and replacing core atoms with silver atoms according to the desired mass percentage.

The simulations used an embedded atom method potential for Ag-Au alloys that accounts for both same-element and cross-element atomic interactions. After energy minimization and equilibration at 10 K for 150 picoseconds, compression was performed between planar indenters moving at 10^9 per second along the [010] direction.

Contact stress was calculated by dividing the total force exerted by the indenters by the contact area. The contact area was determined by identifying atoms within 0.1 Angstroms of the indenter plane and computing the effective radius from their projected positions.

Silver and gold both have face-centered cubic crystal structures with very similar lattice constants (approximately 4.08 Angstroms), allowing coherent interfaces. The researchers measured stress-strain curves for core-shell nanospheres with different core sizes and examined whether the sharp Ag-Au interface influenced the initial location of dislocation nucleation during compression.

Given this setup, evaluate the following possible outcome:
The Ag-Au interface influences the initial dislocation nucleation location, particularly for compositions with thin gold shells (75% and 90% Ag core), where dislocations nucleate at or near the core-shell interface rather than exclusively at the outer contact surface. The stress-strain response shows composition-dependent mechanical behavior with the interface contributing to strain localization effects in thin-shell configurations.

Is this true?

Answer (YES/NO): NO